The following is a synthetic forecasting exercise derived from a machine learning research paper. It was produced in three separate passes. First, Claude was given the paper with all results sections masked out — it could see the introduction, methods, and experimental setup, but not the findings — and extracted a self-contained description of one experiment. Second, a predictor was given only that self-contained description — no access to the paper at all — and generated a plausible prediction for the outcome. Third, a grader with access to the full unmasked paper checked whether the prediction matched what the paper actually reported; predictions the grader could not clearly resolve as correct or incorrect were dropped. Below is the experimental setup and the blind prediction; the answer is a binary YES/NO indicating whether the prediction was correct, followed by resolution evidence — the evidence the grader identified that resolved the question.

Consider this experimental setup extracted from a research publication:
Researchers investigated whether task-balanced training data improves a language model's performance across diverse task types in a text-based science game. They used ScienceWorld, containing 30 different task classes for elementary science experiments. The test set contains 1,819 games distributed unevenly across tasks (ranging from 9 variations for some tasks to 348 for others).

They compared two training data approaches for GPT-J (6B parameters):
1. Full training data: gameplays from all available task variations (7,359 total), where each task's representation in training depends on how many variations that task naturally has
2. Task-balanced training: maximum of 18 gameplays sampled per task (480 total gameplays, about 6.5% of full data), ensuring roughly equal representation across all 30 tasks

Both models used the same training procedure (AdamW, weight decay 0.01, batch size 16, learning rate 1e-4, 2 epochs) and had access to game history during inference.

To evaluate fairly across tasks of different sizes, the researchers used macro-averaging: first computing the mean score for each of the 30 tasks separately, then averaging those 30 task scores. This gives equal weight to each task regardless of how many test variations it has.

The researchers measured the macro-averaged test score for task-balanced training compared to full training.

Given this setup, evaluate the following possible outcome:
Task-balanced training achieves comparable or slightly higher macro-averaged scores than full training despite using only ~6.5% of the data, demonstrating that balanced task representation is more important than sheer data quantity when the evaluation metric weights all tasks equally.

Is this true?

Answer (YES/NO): NO